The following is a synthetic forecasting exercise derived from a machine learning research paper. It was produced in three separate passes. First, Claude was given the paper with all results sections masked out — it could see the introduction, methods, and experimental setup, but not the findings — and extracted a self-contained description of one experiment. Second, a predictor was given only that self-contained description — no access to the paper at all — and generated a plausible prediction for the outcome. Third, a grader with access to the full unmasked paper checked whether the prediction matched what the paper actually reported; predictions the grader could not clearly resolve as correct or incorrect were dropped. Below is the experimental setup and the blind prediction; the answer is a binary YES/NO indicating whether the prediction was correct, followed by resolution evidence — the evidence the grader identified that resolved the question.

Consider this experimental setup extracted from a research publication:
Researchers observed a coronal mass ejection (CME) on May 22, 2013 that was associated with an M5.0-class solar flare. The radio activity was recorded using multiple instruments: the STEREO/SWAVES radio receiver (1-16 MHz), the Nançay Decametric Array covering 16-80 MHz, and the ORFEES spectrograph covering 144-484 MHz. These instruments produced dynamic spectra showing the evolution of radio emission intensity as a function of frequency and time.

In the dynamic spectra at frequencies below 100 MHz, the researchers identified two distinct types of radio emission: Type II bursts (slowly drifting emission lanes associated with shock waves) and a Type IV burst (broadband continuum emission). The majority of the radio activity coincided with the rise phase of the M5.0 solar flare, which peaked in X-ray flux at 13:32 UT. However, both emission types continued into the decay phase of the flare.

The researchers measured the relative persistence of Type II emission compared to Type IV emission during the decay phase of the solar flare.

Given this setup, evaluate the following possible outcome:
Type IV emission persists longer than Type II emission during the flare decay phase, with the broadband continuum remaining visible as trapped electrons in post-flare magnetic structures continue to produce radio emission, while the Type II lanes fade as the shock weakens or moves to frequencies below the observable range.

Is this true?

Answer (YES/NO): NO